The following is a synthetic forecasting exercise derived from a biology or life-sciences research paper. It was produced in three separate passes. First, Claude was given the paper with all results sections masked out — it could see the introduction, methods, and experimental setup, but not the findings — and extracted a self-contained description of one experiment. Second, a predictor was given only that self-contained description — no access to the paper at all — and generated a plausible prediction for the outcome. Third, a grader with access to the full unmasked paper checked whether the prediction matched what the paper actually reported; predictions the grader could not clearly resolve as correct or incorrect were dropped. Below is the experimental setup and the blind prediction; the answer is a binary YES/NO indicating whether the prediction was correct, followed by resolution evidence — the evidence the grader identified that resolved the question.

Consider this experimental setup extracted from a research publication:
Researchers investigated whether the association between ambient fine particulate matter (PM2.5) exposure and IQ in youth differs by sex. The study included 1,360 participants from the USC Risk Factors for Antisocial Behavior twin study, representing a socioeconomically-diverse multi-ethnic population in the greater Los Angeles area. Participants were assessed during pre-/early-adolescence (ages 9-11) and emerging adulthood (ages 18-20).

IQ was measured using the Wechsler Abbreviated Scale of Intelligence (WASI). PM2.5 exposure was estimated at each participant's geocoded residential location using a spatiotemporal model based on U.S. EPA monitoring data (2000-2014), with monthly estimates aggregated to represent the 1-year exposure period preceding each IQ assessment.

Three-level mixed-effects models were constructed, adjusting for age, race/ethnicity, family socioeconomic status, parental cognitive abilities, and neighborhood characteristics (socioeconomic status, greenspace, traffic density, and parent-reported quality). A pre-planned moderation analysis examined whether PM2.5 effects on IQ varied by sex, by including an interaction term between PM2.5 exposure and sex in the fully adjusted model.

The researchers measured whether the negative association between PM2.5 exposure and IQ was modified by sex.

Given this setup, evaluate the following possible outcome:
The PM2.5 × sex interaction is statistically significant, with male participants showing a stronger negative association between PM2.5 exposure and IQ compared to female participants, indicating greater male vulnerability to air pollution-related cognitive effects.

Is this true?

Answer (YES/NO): YES